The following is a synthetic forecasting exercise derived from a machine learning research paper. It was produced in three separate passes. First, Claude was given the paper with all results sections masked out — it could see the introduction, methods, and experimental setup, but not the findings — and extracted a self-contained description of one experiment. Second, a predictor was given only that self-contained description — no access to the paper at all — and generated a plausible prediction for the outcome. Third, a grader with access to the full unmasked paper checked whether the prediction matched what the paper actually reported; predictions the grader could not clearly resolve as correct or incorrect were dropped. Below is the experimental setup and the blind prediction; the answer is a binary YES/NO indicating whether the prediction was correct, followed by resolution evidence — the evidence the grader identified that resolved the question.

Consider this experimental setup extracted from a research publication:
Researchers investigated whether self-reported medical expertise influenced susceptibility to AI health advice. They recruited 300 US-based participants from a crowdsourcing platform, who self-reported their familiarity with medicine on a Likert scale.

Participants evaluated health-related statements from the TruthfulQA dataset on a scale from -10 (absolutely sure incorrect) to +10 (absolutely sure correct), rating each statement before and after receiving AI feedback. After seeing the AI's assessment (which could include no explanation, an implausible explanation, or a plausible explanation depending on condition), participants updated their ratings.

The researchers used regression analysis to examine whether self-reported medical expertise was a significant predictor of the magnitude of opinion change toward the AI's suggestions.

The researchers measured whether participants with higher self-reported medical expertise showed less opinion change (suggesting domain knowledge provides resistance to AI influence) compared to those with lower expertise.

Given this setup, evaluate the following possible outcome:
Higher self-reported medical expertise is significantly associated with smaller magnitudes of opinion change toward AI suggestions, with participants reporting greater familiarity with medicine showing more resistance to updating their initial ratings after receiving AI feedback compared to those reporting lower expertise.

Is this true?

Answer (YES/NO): NO